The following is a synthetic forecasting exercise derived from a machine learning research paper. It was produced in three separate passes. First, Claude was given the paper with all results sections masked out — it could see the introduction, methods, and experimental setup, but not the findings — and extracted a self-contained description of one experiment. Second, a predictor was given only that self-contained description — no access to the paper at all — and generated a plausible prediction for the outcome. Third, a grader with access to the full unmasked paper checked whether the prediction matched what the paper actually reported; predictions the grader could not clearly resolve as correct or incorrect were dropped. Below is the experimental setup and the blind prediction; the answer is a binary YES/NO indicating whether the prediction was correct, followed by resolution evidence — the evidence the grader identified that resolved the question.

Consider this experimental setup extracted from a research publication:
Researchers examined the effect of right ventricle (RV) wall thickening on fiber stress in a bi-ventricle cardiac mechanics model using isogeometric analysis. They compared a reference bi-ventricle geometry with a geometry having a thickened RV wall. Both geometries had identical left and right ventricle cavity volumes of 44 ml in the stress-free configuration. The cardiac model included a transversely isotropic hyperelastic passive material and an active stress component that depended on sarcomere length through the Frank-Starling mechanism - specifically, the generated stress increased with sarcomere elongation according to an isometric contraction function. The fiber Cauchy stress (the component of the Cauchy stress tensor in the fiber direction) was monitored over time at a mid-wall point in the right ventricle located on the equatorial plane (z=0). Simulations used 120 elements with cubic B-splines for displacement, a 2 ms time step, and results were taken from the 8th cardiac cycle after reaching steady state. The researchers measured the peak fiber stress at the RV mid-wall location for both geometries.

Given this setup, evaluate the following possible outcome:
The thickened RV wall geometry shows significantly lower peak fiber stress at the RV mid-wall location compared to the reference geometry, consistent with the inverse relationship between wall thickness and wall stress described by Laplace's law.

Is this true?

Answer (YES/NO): NO